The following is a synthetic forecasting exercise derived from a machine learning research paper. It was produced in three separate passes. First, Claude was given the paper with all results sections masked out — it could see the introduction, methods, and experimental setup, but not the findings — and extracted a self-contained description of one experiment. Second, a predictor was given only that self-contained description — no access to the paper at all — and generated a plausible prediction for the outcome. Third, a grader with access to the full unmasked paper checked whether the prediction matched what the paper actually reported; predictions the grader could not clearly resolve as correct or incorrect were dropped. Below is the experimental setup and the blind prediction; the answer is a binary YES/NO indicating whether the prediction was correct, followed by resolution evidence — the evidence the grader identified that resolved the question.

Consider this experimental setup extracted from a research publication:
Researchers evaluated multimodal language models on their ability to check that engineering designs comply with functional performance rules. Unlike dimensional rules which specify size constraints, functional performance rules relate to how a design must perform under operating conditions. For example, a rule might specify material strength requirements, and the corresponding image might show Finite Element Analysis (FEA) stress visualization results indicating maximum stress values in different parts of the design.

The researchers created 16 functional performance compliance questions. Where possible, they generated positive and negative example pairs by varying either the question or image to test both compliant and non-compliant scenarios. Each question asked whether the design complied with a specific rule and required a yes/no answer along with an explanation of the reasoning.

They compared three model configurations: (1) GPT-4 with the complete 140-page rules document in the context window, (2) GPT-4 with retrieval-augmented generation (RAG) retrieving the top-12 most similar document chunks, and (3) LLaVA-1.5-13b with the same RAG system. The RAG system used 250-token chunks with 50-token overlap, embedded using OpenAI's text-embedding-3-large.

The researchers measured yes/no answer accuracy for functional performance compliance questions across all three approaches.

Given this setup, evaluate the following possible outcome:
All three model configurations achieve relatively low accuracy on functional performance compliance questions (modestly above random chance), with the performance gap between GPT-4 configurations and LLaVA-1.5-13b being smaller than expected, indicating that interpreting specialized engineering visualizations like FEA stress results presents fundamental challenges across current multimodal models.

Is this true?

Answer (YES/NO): YES